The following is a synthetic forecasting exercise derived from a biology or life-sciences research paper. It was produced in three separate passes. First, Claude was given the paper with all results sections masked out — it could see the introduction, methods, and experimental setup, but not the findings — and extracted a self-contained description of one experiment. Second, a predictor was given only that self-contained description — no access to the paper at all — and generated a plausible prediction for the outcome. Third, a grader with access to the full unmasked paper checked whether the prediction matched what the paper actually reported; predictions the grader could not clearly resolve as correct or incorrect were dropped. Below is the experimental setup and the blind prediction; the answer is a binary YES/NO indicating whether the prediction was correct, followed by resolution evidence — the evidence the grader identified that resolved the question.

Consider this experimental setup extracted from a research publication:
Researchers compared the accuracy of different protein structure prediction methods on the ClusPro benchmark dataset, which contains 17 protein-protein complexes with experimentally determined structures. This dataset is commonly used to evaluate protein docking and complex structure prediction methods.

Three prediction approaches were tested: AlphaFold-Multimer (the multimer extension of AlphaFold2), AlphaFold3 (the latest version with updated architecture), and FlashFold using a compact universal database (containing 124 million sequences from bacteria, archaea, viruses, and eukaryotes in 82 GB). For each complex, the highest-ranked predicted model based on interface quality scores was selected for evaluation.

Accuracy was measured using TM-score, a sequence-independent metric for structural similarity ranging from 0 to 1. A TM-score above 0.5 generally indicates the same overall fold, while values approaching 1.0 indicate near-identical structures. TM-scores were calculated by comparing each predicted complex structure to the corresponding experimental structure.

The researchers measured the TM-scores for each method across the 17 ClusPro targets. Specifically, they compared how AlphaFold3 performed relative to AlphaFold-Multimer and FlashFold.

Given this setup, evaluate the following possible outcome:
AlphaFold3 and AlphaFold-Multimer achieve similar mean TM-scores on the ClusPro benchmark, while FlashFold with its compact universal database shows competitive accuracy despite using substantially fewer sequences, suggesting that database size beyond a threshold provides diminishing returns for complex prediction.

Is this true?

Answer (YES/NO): YES